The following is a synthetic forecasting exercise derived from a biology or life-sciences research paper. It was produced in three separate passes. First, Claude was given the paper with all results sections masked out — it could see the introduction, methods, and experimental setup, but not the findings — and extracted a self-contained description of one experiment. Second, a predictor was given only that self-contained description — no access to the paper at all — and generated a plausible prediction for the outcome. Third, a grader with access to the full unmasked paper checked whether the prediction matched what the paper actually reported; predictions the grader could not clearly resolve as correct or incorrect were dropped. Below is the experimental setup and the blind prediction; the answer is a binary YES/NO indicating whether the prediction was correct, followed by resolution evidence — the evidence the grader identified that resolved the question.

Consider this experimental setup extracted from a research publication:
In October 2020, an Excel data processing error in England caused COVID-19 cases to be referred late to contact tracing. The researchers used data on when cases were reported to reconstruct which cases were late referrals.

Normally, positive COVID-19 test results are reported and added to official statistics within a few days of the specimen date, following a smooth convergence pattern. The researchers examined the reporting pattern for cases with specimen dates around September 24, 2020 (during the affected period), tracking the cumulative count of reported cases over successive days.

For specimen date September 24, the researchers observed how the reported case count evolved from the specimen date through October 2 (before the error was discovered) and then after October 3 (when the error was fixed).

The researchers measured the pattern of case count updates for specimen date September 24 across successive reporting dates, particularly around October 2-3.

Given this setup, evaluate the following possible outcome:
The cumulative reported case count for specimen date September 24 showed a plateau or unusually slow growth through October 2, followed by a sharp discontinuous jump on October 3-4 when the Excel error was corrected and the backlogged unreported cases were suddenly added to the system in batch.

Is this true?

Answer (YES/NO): YES